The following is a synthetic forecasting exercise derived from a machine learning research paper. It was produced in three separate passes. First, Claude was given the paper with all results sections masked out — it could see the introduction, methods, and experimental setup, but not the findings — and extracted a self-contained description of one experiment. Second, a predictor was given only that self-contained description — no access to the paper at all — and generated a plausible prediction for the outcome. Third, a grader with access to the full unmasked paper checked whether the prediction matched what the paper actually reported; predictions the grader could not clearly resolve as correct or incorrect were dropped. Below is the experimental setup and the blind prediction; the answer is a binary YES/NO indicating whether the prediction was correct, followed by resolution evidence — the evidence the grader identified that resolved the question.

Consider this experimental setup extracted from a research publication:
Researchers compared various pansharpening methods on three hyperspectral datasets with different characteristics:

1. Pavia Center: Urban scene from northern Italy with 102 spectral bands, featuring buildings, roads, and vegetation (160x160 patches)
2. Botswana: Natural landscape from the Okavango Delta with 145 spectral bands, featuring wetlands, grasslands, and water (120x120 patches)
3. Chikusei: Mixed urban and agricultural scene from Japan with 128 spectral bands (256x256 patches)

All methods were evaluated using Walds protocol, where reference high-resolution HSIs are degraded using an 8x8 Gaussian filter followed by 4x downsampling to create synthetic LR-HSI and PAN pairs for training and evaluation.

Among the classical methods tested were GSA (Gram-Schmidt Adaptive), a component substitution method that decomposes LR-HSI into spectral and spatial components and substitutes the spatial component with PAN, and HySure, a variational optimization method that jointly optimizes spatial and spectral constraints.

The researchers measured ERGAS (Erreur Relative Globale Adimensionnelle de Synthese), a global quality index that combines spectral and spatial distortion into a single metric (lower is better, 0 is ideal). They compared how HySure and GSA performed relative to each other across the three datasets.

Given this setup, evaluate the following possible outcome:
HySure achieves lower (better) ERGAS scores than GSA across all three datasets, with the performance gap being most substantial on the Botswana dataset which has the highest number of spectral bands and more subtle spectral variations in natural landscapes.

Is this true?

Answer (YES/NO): NO